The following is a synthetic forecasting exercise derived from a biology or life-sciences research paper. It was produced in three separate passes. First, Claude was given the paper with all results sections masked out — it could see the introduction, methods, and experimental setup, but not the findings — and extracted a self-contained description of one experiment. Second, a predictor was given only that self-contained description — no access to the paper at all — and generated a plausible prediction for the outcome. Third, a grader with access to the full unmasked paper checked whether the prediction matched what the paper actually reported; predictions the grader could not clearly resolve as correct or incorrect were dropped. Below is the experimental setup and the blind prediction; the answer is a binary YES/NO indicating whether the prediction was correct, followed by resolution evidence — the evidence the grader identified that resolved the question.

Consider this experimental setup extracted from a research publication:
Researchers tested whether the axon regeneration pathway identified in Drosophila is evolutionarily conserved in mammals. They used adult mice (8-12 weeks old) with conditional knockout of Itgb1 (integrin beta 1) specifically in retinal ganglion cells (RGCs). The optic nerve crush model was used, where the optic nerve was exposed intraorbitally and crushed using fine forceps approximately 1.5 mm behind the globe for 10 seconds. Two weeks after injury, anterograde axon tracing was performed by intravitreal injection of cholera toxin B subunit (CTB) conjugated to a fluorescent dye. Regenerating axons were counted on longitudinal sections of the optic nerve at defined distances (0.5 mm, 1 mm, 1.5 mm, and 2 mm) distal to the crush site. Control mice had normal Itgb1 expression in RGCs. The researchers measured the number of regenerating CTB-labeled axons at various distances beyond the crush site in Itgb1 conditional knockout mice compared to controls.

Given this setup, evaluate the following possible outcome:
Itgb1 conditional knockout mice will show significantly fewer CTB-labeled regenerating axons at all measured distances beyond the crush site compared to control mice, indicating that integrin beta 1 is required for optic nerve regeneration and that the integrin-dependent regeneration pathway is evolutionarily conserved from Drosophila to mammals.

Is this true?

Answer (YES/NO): NO